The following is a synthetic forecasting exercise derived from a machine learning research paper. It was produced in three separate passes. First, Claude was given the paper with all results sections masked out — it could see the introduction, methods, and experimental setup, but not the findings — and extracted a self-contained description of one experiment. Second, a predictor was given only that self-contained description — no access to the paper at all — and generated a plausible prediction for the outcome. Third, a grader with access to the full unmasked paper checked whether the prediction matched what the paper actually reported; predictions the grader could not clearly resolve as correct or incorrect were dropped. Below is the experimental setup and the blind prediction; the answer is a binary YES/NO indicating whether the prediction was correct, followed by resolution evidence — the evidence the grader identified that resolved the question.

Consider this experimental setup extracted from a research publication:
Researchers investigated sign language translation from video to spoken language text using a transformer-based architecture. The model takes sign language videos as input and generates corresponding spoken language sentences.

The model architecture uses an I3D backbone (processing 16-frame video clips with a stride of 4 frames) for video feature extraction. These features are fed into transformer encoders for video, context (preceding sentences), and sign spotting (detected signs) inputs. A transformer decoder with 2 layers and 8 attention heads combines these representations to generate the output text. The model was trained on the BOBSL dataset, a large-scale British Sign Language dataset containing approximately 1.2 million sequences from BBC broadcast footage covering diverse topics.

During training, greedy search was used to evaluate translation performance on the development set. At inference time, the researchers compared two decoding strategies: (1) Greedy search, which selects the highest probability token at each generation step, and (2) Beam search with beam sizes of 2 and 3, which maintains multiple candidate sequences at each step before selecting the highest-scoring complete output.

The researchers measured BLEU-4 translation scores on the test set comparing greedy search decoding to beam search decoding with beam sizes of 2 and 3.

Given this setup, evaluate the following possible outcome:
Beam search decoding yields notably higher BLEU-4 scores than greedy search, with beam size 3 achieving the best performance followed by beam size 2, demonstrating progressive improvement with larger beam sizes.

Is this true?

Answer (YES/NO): NO